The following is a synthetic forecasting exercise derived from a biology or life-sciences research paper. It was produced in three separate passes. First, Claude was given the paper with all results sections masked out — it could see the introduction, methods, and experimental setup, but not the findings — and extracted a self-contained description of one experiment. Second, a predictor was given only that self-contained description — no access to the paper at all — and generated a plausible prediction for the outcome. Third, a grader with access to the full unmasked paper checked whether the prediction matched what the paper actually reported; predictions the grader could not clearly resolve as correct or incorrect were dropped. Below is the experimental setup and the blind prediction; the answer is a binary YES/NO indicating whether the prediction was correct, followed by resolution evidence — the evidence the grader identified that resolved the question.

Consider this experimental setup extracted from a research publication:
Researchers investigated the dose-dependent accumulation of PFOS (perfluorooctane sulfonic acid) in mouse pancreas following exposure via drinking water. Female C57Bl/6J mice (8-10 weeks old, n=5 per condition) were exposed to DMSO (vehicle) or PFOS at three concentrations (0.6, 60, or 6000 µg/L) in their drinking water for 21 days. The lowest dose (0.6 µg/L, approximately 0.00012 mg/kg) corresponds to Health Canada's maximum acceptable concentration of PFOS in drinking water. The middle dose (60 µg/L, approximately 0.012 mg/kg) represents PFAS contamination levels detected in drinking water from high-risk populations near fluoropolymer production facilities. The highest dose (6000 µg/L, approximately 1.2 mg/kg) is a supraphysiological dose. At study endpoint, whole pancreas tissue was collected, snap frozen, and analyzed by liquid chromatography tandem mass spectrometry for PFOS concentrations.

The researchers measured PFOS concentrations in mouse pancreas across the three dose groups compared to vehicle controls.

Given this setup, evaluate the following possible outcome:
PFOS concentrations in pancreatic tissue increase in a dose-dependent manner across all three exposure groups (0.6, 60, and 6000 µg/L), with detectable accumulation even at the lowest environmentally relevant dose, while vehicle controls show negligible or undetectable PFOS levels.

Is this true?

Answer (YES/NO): YES